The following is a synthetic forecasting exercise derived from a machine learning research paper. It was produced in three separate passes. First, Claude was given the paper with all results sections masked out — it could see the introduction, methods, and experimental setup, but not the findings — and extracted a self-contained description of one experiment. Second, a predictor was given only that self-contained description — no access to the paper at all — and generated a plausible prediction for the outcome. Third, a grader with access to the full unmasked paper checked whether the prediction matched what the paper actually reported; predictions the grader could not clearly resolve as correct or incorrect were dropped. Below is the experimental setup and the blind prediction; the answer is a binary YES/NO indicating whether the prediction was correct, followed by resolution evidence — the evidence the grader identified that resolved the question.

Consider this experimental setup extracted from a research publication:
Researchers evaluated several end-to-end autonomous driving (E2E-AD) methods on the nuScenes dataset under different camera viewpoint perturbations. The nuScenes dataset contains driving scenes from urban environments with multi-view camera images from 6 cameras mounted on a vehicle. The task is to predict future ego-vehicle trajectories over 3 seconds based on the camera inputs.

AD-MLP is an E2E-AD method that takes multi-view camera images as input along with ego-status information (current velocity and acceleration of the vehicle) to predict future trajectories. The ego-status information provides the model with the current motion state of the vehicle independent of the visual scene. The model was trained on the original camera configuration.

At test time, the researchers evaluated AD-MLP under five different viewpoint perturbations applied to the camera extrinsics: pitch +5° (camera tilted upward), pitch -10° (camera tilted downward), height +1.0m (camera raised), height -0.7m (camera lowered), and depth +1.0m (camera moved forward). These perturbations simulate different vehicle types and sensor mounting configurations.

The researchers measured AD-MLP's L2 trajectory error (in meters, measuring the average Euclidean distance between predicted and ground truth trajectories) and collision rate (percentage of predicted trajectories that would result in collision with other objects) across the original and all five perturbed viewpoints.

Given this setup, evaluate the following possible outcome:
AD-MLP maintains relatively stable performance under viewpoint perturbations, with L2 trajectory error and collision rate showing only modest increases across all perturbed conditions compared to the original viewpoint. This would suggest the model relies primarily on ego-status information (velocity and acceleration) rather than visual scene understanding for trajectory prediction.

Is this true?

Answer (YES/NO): NO